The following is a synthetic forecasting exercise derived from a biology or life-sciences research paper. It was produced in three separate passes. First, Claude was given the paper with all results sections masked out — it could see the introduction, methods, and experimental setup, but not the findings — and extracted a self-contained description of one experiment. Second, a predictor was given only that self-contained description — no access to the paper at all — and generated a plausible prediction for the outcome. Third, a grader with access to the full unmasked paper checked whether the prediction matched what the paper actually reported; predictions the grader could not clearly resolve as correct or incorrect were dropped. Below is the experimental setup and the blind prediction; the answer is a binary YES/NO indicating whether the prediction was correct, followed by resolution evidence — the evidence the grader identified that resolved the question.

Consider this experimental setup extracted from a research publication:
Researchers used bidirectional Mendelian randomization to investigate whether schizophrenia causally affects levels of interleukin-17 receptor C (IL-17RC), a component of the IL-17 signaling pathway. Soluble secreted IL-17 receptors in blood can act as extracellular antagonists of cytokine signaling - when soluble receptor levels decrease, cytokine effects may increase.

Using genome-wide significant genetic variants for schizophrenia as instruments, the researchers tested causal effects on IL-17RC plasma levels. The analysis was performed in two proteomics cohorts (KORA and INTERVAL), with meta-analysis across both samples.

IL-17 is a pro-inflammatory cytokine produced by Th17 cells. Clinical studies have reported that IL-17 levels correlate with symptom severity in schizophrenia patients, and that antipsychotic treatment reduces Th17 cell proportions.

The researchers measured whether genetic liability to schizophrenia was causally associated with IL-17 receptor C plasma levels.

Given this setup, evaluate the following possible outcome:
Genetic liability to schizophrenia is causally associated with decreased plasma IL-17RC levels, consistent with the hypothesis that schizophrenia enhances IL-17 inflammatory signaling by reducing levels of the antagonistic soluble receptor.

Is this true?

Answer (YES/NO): YES